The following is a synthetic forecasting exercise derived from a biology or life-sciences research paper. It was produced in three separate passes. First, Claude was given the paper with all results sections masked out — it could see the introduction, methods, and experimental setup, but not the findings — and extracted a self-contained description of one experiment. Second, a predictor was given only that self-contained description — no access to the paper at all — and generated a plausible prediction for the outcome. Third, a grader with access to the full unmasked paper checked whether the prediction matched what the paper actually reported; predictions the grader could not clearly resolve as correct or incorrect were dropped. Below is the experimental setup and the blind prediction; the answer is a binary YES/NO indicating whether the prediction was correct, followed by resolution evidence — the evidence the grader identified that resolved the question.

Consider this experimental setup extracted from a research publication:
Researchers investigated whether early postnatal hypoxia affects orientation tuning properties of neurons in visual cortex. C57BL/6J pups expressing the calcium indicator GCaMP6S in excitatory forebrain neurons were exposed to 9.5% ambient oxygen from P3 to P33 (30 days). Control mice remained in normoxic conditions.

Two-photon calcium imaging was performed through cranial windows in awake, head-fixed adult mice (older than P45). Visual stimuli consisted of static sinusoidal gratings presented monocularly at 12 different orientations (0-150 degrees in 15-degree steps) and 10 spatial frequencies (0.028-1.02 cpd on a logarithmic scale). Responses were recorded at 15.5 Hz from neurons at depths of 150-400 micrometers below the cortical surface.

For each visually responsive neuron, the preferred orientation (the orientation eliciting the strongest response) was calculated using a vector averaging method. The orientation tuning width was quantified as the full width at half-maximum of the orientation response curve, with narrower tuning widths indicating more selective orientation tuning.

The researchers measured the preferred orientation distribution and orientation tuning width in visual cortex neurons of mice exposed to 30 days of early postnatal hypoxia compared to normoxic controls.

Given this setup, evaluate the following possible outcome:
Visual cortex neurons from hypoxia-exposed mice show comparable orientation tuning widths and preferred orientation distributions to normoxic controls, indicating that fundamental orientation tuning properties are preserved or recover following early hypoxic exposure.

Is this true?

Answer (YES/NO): YES